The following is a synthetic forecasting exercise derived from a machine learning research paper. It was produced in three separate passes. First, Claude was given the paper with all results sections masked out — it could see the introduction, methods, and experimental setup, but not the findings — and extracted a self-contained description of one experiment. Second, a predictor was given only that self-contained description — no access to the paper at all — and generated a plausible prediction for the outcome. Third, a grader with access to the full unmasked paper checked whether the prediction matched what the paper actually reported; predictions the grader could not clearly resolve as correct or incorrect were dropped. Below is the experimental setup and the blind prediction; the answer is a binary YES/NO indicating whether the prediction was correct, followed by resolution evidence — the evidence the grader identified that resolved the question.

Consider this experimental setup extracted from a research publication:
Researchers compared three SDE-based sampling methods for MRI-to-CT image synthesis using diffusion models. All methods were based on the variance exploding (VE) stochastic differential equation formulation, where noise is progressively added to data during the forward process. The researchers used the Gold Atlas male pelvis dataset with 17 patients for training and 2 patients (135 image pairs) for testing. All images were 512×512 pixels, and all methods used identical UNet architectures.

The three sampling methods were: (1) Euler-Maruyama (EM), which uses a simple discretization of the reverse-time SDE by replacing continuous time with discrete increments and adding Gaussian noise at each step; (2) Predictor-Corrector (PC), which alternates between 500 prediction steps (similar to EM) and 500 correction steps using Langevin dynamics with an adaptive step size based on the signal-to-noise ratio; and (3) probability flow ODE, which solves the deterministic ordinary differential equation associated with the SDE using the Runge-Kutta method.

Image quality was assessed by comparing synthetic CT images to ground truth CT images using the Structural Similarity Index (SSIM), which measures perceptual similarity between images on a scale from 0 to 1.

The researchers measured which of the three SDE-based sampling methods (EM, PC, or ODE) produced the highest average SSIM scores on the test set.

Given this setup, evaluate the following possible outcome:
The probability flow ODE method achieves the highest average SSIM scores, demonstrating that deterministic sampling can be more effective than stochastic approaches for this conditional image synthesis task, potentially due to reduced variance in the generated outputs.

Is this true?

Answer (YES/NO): NO